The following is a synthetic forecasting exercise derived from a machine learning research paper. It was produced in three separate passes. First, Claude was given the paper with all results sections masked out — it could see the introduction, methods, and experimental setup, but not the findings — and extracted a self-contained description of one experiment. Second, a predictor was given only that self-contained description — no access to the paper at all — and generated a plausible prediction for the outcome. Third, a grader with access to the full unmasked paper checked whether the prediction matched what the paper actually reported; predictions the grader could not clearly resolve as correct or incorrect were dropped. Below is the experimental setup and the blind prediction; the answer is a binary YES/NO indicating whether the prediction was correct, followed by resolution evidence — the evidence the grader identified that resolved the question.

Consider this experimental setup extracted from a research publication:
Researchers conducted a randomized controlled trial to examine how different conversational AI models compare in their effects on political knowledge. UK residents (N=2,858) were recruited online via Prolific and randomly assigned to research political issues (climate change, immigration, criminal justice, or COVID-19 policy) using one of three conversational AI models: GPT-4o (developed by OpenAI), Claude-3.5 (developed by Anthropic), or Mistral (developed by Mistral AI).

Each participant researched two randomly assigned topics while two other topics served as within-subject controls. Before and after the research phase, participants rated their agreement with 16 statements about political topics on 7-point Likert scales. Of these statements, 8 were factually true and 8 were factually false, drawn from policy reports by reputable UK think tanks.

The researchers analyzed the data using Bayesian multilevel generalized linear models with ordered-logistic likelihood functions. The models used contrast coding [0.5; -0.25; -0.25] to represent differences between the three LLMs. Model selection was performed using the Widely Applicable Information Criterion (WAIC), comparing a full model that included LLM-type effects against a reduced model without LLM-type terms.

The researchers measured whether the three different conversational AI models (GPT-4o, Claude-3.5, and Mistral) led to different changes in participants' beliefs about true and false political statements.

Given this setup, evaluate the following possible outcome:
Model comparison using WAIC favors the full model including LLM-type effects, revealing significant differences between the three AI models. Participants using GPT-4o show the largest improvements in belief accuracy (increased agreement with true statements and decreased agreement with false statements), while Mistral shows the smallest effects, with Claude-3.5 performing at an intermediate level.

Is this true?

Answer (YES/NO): NO